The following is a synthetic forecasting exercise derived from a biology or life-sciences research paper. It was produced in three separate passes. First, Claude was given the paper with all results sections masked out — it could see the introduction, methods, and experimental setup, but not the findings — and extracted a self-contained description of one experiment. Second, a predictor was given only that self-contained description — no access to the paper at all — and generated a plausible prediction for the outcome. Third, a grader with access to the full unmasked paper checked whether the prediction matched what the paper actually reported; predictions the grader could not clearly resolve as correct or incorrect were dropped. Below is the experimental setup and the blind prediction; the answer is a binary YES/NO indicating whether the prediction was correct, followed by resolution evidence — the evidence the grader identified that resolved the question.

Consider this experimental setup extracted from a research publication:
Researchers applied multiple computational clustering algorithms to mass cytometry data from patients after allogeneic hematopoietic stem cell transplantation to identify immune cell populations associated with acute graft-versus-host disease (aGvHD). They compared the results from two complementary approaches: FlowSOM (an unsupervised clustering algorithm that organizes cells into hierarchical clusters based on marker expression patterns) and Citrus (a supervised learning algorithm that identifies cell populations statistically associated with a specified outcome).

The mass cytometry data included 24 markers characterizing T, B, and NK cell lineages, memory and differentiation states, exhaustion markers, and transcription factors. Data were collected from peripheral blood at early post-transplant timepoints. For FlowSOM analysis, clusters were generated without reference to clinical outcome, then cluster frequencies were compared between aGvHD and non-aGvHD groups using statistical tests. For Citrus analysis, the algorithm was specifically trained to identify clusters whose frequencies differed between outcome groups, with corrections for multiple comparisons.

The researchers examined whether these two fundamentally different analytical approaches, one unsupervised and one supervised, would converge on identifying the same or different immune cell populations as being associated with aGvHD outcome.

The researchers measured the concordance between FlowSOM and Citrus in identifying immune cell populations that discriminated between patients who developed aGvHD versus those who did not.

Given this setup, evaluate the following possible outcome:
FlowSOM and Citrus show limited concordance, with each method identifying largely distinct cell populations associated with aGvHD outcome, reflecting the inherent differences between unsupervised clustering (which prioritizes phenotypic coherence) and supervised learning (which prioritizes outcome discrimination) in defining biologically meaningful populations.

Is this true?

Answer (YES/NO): NO